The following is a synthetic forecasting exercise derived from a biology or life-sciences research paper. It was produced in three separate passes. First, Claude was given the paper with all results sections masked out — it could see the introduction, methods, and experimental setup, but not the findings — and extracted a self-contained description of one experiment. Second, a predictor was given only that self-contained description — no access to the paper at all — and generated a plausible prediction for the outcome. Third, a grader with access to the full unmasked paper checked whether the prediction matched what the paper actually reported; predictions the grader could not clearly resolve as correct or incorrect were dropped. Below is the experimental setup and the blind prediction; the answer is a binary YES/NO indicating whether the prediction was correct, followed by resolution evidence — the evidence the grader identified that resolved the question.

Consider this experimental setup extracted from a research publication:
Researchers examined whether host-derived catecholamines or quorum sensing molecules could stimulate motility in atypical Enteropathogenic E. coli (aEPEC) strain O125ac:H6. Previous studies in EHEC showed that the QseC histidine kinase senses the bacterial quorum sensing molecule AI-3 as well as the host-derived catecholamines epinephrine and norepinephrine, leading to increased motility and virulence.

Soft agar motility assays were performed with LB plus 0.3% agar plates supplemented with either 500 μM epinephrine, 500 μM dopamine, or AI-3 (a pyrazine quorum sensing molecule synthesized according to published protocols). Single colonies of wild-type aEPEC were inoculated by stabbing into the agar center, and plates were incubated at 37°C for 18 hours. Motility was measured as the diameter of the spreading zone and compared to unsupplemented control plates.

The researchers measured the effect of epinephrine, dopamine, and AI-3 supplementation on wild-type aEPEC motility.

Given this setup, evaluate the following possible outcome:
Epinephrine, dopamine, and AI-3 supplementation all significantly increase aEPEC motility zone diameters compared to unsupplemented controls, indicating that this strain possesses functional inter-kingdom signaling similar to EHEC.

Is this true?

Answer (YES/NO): NO